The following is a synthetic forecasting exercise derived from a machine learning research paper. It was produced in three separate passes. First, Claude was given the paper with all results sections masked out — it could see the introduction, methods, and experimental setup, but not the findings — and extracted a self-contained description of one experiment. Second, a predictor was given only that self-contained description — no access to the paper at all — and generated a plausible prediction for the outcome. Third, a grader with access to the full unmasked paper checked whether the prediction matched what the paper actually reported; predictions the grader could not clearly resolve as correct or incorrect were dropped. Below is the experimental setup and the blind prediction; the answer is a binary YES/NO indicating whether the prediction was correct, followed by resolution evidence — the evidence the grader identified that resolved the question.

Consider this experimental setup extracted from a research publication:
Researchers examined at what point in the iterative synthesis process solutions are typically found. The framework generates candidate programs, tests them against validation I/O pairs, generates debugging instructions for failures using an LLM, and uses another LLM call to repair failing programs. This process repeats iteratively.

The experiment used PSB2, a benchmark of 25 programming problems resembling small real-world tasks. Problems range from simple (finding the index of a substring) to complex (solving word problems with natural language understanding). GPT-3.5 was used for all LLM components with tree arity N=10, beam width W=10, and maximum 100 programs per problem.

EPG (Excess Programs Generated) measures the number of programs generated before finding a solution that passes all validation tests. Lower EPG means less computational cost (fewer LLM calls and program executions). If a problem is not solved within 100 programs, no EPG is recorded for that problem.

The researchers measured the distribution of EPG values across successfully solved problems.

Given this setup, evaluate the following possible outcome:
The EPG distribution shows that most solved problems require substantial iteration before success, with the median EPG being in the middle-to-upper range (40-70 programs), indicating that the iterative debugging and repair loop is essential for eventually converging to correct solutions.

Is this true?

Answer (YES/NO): NO